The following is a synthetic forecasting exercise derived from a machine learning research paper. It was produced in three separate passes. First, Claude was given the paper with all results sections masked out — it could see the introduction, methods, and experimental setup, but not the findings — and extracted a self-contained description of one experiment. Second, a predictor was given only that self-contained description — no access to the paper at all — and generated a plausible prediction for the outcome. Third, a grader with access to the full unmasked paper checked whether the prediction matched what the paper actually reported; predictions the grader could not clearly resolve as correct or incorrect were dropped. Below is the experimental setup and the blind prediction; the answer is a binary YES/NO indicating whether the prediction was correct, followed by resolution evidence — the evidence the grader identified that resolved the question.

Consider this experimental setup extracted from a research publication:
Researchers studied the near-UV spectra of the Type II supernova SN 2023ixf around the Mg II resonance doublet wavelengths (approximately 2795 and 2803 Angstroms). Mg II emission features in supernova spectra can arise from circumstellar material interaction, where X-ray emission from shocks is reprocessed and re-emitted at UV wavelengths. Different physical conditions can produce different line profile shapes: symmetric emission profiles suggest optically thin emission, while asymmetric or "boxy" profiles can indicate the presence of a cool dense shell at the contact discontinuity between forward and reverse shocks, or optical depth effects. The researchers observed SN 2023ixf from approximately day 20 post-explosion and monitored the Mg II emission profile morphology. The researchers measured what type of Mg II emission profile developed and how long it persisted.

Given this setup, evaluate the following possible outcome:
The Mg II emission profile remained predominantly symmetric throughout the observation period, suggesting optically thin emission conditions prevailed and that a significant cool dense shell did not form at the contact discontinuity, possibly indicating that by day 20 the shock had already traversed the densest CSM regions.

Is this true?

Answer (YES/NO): NO